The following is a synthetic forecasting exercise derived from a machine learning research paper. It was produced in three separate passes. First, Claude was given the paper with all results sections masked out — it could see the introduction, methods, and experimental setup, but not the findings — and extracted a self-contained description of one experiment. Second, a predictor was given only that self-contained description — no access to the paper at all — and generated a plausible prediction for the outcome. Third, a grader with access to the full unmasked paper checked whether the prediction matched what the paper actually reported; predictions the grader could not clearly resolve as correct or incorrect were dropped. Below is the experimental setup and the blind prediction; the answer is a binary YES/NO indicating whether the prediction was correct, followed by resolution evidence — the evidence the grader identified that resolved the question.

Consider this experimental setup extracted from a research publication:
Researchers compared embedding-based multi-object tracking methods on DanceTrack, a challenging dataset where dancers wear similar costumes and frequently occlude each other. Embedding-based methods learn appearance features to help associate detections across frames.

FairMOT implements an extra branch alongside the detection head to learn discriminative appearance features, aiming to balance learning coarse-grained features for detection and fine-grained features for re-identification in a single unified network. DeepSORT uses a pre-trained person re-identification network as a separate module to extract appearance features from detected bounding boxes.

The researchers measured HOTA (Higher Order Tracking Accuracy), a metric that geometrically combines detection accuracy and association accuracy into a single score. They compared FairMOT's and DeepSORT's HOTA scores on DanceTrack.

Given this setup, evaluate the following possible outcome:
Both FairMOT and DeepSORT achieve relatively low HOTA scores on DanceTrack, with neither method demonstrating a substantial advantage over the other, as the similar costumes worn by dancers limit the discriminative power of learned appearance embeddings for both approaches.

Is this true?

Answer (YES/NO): NO